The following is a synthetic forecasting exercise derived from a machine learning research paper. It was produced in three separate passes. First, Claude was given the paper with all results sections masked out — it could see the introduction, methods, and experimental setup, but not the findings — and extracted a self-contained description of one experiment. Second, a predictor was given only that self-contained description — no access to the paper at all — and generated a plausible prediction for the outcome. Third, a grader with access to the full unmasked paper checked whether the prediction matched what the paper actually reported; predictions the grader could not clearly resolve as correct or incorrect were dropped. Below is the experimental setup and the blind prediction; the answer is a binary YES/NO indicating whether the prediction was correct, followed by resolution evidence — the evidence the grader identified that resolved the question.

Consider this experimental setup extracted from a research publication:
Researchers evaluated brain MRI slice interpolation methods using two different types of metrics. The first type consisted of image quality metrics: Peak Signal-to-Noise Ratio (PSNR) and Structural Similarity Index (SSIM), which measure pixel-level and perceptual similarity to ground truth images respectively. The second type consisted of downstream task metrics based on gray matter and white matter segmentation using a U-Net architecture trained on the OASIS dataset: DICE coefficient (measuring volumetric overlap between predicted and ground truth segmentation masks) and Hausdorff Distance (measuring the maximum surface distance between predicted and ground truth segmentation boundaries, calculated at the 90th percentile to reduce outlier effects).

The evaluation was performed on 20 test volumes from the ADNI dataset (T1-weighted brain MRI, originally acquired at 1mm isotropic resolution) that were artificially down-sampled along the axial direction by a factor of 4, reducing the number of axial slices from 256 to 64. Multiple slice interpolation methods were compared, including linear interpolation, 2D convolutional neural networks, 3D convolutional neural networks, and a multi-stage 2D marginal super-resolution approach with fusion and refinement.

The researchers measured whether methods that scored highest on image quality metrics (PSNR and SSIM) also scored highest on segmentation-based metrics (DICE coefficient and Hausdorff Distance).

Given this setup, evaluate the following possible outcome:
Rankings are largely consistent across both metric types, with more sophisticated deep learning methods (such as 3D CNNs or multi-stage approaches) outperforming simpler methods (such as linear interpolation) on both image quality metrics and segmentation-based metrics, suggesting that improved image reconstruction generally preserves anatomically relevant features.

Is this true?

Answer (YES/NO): YES